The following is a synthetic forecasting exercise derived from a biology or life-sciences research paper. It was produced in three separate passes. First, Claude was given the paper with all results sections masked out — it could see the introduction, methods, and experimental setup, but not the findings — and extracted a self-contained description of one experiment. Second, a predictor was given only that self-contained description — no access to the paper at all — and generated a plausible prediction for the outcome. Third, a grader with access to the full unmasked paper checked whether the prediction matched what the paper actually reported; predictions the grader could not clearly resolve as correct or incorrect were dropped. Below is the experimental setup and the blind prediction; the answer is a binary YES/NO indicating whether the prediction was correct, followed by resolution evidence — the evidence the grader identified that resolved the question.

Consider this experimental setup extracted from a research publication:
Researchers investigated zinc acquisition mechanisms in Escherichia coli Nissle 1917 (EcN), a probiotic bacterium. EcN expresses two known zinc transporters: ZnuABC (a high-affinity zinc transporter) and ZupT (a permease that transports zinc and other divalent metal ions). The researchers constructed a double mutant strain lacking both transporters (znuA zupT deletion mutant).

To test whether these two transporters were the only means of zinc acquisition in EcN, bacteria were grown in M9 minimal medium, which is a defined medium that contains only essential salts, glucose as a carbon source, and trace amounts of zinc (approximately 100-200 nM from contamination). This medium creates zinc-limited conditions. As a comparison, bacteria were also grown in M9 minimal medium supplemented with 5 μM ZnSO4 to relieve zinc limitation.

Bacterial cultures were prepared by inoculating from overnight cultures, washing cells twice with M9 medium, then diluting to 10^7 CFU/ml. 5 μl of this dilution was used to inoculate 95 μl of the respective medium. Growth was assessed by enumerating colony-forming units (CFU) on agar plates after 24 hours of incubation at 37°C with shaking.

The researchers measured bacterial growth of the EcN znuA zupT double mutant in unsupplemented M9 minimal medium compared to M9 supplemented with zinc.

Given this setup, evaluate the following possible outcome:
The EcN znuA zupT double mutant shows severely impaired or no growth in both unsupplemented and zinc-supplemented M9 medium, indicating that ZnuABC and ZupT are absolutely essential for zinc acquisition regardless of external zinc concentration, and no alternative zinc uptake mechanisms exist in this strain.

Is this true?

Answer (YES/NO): NO